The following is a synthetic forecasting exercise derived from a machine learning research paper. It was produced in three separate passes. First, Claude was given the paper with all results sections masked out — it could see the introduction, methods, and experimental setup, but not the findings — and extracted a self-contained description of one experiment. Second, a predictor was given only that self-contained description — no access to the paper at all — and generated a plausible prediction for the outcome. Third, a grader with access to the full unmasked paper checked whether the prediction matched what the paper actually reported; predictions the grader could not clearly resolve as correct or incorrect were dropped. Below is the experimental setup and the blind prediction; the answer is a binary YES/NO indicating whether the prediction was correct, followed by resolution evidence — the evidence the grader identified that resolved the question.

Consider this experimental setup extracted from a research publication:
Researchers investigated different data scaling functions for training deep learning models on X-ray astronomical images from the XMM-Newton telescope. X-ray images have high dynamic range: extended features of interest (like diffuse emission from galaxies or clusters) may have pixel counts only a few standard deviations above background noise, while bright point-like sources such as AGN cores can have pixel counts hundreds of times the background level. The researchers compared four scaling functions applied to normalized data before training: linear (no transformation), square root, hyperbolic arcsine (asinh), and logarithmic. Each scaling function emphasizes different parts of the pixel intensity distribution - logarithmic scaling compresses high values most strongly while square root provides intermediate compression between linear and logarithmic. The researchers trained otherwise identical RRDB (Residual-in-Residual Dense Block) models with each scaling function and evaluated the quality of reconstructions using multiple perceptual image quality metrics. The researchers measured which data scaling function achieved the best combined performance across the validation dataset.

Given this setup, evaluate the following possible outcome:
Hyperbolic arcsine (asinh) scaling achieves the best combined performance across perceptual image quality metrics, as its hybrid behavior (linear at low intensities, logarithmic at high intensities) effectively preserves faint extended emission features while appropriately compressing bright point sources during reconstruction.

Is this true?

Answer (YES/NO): NO